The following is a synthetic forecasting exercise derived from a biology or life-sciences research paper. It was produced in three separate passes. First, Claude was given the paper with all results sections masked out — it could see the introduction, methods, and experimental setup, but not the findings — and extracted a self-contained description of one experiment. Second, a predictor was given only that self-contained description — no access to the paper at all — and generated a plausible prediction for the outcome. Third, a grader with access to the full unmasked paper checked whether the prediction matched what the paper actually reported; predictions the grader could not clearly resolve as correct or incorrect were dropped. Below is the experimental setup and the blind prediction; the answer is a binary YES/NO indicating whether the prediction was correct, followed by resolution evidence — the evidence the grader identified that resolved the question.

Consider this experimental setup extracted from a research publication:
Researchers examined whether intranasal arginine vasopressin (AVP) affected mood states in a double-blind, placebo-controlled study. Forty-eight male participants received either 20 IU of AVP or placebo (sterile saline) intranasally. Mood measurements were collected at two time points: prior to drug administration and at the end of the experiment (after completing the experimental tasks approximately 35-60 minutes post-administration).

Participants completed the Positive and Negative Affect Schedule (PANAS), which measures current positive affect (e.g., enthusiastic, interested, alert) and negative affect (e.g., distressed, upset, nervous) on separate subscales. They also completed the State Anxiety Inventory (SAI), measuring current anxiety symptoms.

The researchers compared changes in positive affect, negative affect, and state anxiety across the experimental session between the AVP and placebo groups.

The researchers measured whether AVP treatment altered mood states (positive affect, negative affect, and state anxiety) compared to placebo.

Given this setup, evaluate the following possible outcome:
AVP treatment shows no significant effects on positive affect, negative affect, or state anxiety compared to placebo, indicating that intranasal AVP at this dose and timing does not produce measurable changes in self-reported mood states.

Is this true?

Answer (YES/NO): YES